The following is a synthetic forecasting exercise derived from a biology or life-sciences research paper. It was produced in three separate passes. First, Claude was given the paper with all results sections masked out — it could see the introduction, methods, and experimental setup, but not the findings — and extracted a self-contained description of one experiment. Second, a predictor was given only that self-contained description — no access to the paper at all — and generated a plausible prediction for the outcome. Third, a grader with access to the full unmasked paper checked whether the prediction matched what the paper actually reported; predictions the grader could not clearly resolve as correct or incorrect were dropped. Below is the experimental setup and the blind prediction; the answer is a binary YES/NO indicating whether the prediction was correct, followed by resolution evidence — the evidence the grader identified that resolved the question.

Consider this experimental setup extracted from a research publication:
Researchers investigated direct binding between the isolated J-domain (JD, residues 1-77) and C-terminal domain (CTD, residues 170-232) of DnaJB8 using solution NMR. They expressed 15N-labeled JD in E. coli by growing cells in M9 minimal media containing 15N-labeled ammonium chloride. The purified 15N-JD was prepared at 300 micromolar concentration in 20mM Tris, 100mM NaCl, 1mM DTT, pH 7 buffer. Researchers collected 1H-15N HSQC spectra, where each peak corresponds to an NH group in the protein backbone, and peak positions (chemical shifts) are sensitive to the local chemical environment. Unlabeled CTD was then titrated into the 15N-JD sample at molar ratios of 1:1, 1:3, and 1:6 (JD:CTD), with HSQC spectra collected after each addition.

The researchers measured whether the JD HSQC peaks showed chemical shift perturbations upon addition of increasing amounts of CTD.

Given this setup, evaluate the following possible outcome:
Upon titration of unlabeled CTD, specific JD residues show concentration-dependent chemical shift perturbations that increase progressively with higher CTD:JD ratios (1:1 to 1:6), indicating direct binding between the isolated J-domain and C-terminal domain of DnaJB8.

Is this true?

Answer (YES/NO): YES